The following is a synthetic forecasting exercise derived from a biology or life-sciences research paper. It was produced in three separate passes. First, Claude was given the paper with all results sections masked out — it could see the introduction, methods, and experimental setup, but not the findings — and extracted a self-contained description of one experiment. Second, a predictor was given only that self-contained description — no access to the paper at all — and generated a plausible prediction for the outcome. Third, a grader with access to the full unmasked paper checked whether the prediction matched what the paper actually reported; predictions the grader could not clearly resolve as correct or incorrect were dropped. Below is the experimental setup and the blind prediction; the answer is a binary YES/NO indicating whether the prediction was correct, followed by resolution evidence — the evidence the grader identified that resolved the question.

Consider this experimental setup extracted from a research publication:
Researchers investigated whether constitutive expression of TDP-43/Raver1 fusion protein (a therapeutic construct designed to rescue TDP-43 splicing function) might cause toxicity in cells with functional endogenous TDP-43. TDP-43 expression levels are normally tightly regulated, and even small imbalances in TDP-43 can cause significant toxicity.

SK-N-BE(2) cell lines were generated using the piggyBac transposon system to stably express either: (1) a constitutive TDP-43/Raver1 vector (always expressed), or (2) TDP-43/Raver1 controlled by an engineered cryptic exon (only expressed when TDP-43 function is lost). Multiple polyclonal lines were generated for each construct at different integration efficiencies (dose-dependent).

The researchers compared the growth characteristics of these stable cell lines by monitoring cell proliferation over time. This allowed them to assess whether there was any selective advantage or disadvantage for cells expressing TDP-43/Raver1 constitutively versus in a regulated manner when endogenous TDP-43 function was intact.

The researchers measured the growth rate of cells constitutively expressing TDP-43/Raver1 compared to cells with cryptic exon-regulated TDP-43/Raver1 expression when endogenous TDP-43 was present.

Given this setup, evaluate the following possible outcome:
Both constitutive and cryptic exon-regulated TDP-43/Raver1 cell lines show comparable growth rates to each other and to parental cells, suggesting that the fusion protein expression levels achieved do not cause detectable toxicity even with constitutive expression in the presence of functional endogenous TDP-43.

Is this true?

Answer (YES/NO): NO